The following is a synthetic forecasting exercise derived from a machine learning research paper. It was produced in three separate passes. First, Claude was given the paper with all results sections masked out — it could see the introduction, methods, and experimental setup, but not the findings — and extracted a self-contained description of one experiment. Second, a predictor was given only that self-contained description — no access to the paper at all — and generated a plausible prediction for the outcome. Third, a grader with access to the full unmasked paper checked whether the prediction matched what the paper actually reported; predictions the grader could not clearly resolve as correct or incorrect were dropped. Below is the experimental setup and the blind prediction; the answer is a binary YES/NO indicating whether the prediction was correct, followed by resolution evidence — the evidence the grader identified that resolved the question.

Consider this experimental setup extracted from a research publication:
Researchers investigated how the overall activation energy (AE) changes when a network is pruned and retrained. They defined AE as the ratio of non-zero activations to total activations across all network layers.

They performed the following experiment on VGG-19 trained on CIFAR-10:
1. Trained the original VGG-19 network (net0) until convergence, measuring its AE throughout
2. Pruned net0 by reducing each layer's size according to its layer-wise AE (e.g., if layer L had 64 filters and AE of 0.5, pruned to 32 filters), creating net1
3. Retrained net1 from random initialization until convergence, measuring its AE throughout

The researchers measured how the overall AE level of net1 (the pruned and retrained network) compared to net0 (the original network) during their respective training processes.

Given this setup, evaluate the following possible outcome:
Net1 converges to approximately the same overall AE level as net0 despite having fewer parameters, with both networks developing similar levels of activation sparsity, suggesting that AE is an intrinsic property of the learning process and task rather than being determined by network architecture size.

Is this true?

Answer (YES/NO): NO